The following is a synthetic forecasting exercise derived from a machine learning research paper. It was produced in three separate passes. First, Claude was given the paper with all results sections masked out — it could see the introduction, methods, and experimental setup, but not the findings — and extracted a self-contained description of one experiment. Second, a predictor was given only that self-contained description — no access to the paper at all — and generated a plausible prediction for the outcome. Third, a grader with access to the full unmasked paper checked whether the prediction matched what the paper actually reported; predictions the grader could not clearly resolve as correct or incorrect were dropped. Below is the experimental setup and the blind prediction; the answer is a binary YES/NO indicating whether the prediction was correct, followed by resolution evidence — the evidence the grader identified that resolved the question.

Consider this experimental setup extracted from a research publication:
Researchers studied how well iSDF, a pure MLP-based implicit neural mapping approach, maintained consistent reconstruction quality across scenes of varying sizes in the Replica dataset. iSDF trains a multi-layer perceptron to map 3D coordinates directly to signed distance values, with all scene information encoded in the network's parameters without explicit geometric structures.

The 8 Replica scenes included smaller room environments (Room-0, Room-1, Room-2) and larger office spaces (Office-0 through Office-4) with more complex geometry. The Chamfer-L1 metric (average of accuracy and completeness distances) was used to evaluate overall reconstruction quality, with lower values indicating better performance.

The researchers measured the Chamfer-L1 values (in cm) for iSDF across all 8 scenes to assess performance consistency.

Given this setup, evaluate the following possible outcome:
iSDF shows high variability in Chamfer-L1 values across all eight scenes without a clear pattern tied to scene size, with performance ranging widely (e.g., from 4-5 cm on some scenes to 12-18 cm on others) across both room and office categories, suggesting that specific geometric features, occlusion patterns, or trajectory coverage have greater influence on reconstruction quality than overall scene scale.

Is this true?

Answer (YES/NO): NO